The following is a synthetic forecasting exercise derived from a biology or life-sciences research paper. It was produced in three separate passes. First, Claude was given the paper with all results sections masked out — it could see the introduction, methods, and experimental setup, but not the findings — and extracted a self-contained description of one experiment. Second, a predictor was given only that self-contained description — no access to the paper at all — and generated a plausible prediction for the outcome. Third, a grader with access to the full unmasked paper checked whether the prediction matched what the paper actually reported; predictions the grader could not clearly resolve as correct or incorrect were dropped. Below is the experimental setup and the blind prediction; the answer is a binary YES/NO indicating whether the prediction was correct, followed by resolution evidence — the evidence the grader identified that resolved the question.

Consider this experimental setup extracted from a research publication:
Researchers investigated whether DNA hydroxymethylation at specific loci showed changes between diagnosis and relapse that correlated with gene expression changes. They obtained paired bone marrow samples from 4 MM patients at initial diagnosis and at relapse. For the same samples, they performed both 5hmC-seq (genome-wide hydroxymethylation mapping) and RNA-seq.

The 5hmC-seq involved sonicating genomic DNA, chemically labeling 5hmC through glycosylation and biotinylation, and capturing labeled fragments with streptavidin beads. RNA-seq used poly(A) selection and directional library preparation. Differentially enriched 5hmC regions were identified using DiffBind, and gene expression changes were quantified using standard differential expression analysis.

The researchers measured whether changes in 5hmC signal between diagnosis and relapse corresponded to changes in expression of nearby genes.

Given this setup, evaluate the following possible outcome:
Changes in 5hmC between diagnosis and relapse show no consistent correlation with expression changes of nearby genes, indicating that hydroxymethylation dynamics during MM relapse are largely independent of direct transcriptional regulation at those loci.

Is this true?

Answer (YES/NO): NO